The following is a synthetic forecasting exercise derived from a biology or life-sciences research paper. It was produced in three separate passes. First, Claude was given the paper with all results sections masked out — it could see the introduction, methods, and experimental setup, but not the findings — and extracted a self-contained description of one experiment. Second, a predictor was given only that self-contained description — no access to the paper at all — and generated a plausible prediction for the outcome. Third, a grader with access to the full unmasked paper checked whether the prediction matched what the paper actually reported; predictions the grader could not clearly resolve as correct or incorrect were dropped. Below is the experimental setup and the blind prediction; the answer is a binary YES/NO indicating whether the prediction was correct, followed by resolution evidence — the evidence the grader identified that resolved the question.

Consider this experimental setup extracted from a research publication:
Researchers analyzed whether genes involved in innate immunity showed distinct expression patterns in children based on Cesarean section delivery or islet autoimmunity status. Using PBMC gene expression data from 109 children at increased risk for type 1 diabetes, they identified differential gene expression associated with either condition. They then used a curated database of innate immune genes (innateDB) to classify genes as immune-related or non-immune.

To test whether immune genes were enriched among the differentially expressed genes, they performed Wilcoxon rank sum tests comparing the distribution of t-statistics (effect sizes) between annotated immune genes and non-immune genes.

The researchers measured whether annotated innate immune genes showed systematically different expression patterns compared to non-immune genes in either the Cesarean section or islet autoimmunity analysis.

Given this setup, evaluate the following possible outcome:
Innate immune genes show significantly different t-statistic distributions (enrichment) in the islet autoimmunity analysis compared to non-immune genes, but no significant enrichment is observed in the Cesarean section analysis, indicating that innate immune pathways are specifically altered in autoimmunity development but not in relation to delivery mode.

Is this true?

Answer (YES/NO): NO